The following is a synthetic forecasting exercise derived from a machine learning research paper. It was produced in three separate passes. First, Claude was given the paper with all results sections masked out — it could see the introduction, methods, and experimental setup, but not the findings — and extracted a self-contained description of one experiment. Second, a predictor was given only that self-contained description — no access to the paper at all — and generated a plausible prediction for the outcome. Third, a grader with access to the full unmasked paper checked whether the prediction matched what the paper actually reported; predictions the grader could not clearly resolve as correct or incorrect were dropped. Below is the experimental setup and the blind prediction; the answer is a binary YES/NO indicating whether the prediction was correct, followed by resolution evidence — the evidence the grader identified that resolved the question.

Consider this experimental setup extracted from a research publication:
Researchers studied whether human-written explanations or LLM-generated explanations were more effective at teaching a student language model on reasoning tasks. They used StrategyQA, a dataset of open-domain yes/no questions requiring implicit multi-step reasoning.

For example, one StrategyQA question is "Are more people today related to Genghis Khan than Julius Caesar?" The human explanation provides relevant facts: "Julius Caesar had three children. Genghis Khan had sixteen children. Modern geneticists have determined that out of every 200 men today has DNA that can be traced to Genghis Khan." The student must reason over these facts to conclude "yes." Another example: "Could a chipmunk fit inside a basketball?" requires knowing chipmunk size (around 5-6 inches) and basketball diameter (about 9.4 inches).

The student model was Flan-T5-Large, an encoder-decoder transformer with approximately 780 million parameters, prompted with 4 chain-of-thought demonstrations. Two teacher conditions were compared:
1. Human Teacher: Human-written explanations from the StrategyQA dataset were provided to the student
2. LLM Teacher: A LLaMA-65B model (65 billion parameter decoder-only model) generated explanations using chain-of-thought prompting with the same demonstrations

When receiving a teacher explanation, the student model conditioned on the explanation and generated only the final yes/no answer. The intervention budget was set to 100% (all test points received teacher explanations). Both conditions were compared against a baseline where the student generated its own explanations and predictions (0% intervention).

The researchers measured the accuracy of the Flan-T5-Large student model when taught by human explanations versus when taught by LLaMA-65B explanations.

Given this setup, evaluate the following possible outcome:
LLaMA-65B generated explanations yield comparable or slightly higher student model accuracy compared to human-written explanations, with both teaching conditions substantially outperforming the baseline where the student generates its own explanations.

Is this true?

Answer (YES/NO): NO